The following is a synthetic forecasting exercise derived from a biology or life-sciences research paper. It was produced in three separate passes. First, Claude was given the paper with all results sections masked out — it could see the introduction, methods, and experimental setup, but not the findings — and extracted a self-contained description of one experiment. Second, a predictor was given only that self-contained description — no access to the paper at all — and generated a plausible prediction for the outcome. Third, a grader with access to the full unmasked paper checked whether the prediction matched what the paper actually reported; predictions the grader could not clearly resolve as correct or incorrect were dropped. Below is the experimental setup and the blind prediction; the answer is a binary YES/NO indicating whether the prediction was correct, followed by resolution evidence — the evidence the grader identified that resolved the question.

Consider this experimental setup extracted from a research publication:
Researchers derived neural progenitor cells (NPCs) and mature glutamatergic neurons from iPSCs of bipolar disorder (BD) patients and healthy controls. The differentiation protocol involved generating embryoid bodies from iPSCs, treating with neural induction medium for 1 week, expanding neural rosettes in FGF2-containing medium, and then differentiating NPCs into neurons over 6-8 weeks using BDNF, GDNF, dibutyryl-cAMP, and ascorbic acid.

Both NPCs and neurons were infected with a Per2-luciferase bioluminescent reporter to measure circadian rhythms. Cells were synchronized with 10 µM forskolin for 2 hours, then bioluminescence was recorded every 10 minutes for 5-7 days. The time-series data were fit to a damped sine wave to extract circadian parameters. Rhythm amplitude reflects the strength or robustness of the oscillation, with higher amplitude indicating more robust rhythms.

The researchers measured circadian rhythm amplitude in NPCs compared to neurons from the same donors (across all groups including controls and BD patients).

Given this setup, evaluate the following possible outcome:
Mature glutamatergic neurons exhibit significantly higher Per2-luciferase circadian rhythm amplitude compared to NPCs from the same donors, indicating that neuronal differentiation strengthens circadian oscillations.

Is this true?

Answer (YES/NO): NO